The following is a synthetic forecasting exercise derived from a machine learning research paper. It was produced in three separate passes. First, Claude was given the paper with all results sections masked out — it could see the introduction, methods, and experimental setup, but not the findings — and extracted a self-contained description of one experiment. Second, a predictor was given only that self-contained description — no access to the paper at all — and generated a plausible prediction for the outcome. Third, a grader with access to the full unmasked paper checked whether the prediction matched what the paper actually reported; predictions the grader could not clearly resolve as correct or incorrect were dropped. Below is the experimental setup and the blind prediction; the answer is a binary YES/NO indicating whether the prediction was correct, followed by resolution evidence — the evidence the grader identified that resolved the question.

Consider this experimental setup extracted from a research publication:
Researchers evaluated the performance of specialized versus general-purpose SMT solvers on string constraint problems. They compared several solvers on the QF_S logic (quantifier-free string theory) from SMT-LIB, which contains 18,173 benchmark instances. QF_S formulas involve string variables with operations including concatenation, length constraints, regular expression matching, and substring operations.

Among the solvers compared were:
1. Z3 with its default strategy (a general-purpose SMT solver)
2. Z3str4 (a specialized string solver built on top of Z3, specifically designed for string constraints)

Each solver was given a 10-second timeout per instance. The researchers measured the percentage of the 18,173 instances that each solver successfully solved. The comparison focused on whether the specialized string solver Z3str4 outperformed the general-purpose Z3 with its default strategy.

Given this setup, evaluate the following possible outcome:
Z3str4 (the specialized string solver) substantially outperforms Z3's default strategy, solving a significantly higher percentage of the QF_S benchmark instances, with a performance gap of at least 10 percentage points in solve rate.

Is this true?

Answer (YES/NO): NO